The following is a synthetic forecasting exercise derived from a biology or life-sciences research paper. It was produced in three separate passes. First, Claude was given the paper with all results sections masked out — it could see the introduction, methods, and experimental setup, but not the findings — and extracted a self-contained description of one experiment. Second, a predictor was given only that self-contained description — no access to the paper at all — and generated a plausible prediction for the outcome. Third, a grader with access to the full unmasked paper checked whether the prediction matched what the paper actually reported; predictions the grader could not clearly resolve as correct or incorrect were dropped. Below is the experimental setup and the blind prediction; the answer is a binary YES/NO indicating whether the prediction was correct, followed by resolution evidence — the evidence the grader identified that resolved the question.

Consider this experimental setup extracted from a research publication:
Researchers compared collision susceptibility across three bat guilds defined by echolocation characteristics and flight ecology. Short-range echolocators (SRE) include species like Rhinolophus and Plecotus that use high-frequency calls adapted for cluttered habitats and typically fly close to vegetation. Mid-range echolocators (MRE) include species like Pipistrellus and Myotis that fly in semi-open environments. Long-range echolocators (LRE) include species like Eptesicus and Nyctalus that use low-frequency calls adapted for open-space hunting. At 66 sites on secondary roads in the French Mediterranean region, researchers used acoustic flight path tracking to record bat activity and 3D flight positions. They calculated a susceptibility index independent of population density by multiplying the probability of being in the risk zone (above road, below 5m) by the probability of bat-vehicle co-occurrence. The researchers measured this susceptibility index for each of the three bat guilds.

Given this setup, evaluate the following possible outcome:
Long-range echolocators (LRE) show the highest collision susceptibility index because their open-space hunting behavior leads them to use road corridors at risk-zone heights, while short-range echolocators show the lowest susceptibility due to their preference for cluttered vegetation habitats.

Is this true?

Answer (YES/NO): NO